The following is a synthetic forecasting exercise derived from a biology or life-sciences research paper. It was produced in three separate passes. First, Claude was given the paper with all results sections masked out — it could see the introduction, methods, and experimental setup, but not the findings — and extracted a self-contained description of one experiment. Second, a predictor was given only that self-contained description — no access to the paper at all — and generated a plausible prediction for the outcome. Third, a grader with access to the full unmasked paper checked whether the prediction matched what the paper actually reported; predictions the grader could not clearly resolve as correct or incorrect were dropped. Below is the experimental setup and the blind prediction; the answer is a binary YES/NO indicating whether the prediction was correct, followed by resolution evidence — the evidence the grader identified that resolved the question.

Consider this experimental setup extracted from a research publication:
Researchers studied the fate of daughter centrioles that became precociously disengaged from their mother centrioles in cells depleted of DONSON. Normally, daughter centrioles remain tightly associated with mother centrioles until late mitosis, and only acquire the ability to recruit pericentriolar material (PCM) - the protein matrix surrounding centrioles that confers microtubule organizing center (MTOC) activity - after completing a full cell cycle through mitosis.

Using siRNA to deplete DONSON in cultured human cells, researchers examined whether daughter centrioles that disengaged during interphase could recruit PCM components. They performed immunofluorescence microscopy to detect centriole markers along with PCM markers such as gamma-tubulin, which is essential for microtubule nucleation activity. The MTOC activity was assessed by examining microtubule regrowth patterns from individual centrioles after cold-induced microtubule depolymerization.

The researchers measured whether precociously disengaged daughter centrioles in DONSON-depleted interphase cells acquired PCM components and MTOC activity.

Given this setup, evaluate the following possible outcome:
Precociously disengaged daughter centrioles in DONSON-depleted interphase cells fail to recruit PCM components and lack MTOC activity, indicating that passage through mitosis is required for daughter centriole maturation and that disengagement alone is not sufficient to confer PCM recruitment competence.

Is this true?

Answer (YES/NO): NO